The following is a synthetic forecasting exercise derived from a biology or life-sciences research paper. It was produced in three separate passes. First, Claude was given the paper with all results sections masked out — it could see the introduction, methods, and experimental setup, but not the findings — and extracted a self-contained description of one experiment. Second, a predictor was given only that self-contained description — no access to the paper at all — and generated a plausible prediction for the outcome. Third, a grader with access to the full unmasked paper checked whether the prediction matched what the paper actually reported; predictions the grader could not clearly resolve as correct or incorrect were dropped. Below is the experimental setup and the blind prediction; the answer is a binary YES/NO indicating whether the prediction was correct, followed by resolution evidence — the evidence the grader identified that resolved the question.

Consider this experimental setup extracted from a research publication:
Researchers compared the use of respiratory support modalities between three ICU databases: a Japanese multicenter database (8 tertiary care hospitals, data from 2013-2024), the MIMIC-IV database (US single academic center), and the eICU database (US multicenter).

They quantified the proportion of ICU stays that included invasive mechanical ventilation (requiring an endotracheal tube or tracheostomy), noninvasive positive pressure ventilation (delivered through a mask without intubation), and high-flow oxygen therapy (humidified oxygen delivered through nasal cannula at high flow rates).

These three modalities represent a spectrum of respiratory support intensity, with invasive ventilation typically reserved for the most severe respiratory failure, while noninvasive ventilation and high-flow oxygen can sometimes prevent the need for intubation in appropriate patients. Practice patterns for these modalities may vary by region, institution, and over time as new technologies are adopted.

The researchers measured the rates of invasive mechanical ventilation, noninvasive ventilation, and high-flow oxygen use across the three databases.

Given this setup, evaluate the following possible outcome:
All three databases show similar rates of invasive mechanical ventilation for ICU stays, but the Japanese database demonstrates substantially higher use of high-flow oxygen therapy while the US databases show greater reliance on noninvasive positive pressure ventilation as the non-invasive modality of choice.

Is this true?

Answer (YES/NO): NO